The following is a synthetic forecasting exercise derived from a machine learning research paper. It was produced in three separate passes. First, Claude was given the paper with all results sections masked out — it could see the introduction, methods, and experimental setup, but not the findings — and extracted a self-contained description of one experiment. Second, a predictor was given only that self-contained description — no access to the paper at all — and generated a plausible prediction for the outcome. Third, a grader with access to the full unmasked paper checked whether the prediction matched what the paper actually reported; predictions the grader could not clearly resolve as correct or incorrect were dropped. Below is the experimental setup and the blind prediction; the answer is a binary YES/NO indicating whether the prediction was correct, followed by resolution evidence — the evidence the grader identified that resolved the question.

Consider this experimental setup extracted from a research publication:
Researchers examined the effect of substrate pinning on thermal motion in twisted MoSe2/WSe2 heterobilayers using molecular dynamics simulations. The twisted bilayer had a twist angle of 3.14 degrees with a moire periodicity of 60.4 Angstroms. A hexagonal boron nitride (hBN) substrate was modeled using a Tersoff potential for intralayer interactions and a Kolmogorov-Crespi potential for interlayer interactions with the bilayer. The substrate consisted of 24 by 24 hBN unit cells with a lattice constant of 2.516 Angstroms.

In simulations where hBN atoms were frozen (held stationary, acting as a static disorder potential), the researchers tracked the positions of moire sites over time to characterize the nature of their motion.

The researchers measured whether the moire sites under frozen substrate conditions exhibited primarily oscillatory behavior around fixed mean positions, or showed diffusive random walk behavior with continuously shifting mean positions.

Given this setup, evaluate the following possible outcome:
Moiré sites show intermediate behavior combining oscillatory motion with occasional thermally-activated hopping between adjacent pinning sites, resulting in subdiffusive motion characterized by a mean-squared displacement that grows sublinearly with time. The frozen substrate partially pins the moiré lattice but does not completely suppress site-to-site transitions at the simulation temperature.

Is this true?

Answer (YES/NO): NO